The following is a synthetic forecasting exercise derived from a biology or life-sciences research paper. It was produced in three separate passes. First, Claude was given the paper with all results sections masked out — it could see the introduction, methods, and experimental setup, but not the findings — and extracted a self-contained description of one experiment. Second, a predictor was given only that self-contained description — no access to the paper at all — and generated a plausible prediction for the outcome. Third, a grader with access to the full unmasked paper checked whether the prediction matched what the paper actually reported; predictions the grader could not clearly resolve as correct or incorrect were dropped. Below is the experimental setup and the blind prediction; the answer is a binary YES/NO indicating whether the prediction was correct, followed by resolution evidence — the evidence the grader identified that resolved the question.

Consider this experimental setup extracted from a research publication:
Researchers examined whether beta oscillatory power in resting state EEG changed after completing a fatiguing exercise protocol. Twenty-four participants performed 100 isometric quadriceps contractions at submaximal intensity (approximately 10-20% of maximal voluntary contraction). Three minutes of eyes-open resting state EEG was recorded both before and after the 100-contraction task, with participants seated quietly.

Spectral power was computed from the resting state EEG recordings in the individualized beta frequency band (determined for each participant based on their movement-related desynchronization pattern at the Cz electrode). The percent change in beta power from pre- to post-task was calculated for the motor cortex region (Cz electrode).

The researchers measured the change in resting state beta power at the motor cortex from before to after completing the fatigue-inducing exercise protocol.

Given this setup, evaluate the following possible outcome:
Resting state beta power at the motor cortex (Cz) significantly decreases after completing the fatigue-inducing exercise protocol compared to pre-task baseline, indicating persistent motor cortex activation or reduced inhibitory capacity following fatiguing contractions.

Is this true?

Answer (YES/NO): NO